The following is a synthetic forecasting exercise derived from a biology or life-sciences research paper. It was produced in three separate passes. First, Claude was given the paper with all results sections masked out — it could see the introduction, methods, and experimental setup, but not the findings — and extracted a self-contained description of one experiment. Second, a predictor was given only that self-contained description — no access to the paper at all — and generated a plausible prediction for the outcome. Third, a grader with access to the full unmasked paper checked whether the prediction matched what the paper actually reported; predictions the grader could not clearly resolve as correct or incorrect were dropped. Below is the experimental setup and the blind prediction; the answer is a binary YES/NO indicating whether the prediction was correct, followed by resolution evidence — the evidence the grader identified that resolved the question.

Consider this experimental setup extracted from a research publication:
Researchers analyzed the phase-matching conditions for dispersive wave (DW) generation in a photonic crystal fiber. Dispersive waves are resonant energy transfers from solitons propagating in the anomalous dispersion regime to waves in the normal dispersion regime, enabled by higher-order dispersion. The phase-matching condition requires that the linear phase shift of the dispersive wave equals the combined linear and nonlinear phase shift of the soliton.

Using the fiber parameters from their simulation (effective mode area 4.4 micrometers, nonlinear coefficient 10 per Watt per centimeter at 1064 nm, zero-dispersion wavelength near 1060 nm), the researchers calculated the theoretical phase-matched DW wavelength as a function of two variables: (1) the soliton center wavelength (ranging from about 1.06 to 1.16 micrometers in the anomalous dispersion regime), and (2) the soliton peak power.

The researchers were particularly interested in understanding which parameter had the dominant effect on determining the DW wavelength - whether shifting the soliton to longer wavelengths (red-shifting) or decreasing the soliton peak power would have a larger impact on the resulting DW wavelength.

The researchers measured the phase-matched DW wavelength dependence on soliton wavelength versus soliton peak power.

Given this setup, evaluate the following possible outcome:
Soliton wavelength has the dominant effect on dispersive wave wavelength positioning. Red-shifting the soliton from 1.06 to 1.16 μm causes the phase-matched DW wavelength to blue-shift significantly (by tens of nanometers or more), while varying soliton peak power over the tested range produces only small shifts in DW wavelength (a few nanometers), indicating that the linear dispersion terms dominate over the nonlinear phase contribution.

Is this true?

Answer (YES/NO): YES